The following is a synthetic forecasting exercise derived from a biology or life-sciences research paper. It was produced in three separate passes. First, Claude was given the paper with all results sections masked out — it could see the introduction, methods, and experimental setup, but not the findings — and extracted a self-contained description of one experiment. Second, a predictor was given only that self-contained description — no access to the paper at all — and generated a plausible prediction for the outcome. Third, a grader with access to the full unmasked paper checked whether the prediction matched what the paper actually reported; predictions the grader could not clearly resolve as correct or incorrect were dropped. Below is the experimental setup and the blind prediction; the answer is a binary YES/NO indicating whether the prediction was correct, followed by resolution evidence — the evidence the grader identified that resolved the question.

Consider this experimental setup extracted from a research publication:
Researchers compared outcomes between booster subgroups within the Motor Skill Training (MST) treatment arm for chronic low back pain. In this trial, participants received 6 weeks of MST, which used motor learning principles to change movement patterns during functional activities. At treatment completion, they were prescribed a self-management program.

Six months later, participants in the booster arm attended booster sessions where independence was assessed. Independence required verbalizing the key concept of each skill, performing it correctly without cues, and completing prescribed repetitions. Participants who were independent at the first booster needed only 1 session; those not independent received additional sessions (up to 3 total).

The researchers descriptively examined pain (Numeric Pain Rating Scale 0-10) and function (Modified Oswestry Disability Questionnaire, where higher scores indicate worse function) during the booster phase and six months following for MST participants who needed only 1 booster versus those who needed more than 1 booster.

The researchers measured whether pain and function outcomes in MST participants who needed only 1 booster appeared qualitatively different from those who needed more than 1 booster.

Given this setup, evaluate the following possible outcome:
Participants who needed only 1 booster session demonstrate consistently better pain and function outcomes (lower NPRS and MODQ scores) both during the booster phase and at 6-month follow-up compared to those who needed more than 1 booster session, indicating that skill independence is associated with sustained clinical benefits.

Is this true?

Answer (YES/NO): YES